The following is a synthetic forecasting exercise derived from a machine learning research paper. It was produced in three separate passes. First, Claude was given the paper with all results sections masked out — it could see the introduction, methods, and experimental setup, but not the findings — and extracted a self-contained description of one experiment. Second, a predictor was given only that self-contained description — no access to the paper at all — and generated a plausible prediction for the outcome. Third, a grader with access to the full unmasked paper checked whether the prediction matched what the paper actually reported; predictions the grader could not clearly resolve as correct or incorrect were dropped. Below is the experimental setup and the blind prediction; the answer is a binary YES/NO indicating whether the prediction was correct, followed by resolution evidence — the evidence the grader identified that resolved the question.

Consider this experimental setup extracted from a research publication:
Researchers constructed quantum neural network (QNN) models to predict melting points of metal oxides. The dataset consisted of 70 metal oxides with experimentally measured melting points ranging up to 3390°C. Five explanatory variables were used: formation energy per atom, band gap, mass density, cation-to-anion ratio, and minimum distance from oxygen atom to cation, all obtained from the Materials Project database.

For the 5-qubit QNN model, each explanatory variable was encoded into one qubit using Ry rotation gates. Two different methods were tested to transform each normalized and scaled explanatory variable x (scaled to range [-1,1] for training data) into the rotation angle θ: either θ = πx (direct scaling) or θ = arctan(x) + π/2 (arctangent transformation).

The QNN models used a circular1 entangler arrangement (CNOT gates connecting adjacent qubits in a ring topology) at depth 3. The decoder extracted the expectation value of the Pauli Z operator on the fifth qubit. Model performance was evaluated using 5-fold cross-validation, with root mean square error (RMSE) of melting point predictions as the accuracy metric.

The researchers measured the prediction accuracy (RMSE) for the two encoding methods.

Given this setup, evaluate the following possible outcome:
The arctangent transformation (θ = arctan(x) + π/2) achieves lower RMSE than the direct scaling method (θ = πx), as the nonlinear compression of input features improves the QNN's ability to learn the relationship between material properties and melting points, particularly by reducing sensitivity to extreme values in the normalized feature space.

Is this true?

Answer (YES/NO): NO